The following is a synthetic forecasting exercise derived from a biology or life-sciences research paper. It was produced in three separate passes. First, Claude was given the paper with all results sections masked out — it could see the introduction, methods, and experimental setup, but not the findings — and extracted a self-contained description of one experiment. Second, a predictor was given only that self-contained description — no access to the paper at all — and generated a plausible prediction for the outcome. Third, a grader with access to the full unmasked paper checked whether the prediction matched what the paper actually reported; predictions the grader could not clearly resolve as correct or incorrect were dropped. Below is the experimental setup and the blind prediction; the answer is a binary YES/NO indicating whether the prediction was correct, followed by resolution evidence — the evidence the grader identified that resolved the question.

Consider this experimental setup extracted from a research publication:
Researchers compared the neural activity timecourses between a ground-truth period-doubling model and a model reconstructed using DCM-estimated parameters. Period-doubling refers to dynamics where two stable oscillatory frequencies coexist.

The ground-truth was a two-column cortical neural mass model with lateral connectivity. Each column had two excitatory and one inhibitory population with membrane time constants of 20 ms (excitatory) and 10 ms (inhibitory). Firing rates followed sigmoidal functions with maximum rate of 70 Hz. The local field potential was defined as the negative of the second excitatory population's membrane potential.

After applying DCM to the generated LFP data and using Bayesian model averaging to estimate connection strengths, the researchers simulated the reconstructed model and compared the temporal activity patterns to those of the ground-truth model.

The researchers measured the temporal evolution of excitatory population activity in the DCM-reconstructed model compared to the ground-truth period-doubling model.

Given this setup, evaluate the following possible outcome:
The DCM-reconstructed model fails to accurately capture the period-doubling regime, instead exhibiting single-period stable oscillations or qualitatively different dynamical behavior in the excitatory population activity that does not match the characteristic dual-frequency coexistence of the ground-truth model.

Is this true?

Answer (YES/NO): YES